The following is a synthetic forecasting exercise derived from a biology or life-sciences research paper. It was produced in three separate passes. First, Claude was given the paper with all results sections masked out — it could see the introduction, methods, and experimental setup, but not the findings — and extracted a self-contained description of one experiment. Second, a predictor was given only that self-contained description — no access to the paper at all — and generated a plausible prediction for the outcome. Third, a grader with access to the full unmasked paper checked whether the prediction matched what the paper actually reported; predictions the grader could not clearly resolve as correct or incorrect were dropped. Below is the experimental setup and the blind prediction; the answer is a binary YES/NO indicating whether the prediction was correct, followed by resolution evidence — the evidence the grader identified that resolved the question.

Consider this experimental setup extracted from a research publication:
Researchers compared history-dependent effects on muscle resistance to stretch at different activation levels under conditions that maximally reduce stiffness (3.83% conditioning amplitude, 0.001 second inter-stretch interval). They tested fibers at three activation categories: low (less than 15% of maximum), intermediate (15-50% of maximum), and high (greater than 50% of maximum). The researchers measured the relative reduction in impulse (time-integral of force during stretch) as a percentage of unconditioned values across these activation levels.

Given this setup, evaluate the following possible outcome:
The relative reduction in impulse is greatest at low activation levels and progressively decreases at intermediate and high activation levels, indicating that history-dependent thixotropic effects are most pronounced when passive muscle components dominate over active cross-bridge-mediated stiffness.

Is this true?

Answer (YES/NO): NO